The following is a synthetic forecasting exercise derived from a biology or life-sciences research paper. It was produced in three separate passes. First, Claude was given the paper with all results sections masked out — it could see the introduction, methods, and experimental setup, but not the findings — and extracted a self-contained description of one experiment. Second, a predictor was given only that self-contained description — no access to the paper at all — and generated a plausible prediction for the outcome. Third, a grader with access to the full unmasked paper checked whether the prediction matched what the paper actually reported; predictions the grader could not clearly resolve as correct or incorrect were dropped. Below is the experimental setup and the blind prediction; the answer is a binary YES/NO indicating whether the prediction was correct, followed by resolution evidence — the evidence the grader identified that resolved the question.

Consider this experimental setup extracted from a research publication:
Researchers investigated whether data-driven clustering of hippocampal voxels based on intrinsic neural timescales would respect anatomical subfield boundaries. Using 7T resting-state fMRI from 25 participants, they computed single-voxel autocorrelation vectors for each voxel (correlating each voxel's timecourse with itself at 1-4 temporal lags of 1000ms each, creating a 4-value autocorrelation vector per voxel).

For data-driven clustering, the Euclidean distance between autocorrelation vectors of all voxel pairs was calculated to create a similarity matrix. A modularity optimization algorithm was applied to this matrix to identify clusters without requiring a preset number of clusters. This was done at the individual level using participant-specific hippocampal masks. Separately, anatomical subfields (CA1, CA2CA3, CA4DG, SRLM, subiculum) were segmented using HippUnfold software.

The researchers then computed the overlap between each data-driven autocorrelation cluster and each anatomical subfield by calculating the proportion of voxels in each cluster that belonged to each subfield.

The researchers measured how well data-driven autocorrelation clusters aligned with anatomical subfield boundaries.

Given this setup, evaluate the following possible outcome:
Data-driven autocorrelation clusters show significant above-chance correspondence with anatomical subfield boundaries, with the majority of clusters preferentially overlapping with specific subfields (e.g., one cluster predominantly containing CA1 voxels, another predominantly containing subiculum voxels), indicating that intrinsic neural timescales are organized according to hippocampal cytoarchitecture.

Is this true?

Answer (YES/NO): NO